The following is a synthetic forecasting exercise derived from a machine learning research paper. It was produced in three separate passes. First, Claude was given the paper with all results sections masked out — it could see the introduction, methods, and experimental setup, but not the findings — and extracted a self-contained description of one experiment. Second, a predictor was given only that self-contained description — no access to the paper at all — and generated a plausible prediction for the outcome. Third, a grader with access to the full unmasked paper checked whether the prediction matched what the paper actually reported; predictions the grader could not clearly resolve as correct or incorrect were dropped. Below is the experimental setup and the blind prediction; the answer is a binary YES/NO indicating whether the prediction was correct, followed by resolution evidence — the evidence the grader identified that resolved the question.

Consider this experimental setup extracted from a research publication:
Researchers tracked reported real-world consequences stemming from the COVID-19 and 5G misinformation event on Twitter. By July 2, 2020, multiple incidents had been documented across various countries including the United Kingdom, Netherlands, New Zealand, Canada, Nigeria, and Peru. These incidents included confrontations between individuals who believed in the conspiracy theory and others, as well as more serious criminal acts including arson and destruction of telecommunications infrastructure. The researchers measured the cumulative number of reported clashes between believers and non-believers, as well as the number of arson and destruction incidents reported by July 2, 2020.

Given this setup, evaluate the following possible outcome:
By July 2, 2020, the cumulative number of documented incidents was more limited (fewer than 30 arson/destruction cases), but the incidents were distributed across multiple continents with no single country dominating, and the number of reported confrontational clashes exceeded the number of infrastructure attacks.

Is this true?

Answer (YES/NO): NO